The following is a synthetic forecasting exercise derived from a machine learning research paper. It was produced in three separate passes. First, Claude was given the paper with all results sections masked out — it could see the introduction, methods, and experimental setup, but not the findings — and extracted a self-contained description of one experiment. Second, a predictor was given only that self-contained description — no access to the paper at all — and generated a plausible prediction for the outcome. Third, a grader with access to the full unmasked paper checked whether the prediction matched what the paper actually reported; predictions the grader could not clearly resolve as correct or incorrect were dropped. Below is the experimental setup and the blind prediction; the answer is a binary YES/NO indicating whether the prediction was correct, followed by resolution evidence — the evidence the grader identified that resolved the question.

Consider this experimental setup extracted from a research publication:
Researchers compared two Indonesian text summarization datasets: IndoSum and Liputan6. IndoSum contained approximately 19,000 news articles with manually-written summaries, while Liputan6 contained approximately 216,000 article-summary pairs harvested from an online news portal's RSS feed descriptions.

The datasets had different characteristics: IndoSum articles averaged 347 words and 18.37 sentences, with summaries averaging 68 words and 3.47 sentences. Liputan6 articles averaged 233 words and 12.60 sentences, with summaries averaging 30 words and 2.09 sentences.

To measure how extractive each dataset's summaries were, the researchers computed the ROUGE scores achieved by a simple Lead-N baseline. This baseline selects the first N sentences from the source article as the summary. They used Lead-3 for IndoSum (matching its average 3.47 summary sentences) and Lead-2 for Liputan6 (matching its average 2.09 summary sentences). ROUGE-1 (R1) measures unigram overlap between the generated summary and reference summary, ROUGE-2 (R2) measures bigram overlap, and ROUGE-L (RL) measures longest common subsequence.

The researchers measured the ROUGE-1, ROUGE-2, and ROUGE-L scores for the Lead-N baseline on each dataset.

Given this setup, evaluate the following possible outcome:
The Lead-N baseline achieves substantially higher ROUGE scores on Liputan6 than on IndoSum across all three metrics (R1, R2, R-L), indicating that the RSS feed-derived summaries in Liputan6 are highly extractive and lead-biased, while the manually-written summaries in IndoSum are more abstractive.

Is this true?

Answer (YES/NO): NO